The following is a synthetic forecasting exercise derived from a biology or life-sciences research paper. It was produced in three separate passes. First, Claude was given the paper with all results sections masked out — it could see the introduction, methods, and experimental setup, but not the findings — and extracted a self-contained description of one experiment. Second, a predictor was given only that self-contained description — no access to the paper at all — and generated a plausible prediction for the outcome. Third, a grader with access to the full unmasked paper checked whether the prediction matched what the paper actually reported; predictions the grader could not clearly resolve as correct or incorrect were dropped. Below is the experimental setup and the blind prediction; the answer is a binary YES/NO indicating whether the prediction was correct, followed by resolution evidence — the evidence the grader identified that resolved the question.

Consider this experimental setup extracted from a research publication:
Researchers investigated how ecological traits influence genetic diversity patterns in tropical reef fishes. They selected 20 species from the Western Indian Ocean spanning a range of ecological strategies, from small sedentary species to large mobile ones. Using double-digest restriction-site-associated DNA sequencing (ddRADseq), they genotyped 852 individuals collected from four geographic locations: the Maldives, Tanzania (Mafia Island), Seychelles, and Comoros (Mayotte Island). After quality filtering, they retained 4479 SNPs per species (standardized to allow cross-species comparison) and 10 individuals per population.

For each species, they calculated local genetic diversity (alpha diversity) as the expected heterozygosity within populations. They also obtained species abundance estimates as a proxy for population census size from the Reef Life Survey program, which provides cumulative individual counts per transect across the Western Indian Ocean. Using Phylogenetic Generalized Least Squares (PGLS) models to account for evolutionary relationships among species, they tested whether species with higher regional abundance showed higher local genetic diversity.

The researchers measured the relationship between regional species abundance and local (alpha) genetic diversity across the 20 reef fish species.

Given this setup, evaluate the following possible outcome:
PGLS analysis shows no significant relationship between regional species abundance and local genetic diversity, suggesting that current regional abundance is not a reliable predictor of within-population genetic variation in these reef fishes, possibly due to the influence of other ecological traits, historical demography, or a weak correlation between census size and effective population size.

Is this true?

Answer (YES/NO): NO